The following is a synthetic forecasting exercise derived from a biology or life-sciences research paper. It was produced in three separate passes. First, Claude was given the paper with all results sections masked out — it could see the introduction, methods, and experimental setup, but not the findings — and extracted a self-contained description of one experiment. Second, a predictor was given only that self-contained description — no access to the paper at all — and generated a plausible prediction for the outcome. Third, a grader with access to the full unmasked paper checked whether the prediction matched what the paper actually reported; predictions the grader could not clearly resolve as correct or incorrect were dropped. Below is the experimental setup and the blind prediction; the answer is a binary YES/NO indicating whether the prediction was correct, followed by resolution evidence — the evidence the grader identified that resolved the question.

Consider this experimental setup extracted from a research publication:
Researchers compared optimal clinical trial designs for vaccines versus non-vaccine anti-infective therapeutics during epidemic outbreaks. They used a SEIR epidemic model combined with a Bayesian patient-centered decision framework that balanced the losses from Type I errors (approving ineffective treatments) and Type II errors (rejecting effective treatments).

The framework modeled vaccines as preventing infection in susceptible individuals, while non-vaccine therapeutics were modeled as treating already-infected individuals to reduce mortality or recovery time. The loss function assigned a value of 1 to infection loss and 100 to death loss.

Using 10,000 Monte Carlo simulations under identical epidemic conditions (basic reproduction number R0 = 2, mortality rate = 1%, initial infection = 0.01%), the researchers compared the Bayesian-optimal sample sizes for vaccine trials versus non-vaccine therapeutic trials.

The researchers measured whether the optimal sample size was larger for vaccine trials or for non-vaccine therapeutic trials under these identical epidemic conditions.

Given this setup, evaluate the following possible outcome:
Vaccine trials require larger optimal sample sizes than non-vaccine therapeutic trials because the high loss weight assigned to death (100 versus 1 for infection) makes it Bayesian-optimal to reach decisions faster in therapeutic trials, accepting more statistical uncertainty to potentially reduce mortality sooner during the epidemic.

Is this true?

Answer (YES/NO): NO